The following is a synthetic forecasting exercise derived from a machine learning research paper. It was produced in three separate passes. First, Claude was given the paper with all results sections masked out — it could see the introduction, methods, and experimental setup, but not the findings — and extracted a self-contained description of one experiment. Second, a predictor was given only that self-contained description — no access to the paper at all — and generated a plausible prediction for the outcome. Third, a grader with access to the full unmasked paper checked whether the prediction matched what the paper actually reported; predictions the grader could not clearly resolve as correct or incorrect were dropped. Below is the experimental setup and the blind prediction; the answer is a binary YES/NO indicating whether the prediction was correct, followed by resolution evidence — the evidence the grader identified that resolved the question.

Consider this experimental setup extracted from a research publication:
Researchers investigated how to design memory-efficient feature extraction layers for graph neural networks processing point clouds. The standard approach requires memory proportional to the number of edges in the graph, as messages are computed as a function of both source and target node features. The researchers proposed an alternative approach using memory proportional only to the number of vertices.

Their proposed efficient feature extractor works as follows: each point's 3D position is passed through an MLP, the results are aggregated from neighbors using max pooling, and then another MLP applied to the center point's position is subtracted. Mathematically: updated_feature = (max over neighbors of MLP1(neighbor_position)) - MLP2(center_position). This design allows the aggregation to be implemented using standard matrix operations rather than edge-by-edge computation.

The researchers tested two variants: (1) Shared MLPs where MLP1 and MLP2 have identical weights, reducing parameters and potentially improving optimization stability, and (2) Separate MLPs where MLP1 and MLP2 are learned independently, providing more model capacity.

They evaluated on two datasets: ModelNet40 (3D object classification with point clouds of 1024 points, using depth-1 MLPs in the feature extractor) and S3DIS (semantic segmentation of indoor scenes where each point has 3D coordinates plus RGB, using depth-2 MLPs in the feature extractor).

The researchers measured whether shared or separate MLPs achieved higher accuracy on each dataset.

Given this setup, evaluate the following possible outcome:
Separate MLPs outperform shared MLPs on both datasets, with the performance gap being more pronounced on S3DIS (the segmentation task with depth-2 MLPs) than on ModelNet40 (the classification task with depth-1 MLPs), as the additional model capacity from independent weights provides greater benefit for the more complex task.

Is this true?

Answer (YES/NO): NO